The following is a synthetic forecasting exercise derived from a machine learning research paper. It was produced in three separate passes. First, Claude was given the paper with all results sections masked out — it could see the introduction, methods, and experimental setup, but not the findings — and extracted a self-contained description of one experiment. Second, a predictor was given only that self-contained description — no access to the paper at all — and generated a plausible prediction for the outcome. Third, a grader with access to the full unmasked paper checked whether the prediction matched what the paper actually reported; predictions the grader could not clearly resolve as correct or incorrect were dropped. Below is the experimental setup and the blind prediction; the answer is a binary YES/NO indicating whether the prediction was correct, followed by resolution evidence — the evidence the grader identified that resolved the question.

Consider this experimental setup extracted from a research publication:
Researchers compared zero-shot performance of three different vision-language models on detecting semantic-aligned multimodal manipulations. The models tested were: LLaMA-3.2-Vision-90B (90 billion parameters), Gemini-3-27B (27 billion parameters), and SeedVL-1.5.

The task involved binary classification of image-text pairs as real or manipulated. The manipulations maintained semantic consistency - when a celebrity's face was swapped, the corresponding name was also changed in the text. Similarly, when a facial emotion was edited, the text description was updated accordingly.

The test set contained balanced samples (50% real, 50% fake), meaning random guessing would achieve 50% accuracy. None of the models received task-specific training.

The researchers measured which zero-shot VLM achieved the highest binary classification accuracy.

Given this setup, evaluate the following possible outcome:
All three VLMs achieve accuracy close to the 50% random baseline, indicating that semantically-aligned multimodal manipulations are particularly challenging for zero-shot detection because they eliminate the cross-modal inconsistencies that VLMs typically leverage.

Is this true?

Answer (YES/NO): NO